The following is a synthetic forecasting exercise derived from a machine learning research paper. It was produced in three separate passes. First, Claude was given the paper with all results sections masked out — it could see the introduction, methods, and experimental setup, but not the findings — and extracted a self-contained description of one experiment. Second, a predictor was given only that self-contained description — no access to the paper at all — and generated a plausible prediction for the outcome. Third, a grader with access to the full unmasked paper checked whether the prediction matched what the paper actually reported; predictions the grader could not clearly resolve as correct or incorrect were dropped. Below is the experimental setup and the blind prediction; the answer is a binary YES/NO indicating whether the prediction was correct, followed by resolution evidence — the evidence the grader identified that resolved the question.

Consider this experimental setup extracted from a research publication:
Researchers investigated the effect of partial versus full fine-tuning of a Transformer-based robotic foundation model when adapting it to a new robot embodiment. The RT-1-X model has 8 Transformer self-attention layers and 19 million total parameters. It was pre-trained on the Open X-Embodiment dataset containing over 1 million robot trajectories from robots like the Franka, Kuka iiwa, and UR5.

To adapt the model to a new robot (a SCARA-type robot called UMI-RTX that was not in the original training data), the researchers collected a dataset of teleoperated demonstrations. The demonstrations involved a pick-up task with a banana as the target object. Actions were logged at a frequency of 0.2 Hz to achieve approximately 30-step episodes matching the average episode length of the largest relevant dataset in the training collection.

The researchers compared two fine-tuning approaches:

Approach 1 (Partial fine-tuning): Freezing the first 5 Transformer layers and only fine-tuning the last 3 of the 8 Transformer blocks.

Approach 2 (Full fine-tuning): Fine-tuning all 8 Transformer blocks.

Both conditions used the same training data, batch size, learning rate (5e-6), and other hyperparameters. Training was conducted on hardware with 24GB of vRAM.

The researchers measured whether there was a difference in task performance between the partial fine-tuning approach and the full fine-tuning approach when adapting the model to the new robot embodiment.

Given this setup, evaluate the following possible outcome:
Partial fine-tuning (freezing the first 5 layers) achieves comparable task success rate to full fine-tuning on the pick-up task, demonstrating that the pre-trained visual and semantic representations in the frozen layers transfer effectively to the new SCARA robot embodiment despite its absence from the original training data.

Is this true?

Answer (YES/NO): YES